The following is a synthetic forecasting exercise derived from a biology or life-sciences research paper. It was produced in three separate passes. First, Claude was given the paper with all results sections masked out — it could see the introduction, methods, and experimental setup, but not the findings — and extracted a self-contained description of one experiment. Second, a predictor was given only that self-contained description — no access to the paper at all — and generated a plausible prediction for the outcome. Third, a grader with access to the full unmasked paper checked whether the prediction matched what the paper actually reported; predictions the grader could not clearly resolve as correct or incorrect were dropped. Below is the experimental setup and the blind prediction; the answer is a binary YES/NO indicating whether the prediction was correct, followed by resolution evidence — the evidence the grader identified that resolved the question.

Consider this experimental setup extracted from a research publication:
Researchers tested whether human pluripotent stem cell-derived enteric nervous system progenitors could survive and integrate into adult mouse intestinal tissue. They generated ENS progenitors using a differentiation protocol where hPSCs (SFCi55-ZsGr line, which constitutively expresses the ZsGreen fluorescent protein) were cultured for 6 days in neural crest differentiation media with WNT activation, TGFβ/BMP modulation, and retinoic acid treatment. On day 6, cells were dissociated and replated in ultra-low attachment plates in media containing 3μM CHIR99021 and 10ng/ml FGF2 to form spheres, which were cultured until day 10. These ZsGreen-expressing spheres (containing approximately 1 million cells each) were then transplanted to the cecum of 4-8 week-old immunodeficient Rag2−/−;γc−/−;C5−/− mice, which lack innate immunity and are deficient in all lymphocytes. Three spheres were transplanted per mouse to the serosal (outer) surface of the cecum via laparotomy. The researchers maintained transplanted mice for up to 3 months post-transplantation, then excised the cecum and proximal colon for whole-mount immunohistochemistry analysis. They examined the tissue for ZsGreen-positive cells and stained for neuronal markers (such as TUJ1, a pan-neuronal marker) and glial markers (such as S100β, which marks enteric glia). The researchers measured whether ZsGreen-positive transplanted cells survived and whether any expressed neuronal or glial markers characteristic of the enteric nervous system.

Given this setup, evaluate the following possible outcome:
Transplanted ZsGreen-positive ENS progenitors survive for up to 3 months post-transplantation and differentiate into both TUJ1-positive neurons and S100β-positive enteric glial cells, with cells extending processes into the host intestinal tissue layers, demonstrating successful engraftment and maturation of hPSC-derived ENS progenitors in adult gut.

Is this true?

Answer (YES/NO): NO